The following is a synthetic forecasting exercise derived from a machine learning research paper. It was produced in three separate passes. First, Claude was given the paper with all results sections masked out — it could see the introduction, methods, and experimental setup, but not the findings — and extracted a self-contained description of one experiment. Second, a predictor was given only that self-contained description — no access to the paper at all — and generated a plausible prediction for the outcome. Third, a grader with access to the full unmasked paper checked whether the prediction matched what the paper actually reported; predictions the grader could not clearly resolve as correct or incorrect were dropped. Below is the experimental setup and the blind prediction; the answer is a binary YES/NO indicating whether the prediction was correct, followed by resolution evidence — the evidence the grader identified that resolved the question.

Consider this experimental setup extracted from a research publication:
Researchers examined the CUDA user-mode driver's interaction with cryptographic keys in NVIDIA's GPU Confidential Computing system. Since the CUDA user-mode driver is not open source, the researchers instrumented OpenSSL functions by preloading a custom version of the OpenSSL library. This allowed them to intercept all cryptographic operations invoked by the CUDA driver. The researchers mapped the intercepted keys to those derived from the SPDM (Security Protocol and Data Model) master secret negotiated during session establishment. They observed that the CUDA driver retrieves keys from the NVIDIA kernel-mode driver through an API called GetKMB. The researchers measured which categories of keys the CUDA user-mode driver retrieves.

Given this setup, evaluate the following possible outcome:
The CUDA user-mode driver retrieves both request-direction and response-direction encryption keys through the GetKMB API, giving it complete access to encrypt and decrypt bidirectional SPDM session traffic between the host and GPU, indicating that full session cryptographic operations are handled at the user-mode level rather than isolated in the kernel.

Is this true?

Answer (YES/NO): NO